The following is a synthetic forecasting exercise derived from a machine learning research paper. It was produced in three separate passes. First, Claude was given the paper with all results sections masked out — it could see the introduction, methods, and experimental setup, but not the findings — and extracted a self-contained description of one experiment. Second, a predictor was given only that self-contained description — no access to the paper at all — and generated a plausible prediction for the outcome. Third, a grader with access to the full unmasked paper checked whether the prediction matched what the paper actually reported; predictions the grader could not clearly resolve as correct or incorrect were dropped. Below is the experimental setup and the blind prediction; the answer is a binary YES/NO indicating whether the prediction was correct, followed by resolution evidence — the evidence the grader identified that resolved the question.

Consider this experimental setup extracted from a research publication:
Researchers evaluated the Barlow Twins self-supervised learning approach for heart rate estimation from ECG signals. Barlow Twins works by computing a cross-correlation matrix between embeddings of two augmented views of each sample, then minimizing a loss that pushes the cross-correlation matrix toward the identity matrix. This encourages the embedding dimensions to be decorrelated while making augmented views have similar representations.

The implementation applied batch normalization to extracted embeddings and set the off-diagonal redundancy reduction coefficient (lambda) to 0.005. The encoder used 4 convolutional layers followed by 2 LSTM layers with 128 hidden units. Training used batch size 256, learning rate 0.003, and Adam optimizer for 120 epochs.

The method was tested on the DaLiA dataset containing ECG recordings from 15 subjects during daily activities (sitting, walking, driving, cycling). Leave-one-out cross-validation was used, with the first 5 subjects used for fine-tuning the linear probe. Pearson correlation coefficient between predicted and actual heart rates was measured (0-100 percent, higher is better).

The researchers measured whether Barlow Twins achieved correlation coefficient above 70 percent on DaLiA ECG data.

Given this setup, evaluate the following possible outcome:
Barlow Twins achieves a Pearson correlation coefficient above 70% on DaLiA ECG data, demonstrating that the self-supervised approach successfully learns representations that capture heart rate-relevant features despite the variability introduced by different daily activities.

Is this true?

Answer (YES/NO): NO